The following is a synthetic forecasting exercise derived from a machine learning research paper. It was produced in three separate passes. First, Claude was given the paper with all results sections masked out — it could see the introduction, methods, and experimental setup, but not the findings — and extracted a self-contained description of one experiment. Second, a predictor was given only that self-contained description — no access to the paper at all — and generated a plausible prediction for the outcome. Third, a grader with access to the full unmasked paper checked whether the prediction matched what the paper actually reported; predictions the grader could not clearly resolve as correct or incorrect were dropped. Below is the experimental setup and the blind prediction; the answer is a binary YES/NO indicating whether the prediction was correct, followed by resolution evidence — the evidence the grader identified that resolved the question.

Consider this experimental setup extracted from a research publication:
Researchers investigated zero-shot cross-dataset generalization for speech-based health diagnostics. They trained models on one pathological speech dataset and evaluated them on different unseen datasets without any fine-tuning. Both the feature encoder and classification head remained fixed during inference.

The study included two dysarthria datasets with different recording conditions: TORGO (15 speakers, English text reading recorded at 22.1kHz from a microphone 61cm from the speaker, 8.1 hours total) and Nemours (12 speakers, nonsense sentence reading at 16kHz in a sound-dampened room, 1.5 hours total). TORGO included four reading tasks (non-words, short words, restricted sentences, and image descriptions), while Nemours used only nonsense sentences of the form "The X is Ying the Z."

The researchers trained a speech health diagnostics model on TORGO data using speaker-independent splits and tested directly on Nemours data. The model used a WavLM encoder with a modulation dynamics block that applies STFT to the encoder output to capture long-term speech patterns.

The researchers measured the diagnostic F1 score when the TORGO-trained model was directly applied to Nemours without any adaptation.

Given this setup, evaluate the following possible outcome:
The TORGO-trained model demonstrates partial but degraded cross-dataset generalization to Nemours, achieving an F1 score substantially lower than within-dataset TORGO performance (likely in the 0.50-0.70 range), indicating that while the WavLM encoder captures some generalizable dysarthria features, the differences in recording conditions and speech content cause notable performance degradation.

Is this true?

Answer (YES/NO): NO